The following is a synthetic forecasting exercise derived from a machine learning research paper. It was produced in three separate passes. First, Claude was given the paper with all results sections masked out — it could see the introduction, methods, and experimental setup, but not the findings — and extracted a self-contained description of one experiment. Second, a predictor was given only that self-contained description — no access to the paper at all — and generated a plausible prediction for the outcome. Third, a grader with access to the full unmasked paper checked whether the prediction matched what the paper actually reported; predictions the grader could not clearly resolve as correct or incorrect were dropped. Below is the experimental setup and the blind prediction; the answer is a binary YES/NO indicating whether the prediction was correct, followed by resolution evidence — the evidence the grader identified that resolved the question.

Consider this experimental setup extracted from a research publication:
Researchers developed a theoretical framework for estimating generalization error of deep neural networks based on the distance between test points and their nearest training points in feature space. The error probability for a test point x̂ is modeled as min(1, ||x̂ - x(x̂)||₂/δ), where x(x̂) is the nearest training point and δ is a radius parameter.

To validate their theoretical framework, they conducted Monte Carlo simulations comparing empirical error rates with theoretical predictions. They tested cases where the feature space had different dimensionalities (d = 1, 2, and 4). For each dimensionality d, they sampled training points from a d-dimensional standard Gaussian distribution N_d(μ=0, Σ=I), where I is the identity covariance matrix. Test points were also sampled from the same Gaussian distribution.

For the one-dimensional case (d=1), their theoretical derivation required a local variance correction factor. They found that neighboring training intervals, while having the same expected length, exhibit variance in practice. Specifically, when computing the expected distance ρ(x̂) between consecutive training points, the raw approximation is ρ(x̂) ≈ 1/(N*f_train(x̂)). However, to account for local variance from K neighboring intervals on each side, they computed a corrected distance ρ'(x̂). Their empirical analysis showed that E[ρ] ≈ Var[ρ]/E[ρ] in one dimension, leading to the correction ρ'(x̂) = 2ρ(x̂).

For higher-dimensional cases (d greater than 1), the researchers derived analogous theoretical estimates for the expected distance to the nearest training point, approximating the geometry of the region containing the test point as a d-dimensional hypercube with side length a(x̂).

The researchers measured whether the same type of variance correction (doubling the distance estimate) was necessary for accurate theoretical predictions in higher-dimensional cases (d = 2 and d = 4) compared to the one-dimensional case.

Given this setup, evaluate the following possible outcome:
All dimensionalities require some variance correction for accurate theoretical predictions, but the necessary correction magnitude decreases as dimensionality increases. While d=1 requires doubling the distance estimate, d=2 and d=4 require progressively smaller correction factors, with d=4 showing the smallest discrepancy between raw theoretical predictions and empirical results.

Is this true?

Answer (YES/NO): NO